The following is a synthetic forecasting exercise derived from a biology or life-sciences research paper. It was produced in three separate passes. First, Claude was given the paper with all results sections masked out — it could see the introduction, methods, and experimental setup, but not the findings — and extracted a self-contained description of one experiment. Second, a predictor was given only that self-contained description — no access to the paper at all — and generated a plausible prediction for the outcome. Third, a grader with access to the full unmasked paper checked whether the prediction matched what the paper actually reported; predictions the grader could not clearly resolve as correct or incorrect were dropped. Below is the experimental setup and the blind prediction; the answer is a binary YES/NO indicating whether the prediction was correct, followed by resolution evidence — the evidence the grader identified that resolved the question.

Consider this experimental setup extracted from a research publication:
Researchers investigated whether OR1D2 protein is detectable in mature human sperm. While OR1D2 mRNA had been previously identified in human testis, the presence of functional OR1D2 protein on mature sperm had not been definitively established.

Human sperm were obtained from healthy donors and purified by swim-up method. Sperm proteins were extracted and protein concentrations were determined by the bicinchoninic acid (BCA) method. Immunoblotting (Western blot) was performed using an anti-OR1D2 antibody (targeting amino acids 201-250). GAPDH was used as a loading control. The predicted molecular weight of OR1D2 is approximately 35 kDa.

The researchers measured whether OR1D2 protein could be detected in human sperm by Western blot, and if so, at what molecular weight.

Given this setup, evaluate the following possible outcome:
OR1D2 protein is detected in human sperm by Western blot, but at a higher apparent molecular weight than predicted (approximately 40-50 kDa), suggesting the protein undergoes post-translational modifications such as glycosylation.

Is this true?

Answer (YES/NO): YES